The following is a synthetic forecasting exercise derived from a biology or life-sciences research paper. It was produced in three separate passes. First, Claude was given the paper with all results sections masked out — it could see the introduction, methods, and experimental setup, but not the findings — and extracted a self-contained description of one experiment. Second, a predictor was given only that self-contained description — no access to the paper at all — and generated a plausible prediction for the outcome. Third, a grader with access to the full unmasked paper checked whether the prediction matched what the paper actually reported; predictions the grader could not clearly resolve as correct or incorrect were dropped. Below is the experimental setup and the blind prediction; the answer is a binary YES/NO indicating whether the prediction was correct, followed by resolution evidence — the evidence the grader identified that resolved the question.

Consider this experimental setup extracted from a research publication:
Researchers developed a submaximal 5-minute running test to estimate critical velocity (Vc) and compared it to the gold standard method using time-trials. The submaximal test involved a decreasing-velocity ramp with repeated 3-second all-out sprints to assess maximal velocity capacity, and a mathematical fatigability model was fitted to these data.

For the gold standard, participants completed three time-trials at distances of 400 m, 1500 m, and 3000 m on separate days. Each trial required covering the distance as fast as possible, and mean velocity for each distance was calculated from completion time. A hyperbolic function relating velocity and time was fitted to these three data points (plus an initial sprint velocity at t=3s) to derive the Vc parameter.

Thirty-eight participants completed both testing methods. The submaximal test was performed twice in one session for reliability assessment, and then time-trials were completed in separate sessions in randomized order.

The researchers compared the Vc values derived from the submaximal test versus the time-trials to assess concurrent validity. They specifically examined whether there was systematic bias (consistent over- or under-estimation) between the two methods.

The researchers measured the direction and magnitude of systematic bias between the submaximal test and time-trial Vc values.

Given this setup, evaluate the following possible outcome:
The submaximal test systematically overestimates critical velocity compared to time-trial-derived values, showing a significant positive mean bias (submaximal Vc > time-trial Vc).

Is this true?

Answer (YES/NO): YES